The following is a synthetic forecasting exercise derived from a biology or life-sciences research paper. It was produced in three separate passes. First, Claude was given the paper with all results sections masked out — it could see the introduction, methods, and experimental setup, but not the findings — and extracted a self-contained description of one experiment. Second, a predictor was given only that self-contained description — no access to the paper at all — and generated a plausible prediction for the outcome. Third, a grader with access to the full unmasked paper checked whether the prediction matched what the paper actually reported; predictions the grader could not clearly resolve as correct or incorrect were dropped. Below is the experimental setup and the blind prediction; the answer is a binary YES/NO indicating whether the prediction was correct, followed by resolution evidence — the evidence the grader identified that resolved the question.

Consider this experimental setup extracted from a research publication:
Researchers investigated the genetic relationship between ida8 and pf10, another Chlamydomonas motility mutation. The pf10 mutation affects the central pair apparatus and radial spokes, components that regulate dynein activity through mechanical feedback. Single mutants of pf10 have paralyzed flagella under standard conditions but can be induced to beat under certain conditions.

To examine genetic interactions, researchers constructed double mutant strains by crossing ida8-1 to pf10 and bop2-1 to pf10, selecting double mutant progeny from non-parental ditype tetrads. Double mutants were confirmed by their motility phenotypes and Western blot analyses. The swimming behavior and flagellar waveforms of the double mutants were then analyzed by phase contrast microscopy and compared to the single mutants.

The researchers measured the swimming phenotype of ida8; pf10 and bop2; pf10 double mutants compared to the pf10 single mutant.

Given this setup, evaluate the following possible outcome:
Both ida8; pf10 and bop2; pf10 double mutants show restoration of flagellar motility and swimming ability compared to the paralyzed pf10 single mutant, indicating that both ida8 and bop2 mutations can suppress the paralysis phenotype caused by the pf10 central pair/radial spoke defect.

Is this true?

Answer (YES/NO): NO